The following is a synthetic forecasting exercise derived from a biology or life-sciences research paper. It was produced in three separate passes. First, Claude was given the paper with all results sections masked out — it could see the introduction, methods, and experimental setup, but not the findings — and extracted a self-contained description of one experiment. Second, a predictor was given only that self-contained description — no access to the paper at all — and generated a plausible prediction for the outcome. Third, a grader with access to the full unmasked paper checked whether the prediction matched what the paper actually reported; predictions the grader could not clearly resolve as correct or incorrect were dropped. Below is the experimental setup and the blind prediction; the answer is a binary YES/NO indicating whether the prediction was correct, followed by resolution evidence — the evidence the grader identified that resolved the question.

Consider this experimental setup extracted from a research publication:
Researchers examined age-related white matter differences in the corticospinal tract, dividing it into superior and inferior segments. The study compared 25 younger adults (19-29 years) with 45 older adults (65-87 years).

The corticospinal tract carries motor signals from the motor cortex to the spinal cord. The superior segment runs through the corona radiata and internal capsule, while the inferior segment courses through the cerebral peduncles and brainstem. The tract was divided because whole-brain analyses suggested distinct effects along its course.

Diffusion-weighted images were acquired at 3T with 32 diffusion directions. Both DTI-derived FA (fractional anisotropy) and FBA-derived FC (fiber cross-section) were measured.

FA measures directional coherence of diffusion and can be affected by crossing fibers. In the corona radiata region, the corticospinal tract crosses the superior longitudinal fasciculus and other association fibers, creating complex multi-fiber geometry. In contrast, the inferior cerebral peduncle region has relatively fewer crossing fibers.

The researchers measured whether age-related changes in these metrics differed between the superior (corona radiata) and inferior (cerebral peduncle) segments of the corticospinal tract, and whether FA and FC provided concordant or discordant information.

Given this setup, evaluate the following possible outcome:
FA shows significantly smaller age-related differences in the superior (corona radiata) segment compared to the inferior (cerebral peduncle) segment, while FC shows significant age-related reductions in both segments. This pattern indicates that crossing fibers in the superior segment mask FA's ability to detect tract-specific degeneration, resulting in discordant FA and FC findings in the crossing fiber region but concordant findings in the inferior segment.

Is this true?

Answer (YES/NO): NO